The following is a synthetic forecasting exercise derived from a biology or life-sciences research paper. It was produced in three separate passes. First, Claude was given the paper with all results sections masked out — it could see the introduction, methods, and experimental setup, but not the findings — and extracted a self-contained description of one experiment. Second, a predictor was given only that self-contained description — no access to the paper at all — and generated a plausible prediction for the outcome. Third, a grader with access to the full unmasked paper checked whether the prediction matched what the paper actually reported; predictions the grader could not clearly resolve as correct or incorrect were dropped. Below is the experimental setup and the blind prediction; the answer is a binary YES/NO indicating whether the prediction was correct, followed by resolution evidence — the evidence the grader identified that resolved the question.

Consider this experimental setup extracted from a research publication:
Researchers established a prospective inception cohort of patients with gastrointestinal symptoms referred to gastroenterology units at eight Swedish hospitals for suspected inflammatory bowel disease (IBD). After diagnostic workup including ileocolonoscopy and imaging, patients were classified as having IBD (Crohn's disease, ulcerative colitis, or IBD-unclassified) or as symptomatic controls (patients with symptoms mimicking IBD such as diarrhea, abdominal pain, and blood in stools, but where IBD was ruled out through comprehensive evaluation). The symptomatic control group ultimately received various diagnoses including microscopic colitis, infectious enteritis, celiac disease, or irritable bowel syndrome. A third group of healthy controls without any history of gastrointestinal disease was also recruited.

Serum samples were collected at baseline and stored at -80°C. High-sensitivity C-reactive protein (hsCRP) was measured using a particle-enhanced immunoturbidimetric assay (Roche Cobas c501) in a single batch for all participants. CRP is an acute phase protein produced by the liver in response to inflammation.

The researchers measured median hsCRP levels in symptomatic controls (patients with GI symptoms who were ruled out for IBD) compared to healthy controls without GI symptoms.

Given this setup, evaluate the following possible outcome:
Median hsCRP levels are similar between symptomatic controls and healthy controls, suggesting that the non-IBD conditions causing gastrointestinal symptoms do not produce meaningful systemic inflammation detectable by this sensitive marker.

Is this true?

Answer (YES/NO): NO